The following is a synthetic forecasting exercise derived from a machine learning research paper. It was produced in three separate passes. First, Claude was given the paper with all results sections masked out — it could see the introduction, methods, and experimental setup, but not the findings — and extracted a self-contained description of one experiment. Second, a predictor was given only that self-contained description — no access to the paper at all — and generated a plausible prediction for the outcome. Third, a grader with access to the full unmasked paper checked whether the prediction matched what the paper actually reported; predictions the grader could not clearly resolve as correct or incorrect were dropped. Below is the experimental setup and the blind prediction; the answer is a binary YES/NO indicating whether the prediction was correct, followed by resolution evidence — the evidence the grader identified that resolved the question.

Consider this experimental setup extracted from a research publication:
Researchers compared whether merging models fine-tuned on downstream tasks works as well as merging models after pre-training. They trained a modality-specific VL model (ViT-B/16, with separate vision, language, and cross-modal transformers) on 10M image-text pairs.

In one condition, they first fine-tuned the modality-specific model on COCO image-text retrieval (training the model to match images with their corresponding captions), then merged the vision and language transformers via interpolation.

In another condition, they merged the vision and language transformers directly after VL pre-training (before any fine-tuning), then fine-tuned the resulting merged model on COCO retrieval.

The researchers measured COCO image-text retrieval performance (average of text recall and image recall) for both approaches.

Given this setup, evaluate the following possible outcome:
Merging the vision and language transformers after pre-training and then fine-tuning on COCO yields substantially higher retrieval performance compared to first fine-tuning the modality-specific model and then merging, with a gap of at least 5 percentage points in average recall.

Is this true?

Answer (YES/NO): YES